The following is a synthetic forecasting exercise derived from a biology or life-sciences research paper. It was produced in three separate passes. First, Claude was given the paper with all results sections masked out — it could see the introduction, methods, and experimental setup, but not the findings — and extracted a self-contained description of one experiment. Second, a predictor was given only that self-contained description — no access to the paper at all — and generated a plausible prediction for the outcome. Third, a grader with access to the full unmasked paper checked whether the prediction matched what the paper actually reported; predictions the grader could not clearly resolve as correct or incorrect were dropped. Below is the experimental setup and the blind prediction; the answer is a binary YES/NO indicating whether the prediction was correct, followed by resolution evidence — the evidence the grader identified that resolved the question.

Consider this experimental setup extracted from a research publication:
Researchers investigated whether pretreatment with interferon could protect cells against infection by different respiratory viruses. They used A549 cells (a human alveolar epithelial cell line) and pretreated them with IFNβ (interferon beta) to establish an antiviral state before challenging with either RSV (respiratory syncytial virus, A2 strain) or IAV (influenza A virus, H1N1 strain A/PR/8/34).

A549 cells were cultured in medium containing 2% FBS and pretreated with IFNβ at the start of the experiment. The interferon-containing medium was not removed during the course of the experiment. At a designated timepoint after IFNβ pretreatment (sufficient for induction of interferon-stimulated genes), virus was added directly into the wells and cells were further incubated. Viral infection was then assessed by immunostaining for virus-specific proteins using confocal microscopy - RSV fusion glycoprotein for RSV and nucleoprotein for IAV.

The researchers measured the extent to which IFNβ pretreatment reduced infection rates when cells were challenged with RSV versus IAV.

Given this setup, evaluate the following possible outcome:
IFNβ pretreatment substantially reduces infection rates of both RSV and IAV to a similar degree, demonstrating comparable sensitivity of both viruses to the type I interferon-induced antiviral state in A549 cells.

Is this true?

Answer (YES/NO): NO